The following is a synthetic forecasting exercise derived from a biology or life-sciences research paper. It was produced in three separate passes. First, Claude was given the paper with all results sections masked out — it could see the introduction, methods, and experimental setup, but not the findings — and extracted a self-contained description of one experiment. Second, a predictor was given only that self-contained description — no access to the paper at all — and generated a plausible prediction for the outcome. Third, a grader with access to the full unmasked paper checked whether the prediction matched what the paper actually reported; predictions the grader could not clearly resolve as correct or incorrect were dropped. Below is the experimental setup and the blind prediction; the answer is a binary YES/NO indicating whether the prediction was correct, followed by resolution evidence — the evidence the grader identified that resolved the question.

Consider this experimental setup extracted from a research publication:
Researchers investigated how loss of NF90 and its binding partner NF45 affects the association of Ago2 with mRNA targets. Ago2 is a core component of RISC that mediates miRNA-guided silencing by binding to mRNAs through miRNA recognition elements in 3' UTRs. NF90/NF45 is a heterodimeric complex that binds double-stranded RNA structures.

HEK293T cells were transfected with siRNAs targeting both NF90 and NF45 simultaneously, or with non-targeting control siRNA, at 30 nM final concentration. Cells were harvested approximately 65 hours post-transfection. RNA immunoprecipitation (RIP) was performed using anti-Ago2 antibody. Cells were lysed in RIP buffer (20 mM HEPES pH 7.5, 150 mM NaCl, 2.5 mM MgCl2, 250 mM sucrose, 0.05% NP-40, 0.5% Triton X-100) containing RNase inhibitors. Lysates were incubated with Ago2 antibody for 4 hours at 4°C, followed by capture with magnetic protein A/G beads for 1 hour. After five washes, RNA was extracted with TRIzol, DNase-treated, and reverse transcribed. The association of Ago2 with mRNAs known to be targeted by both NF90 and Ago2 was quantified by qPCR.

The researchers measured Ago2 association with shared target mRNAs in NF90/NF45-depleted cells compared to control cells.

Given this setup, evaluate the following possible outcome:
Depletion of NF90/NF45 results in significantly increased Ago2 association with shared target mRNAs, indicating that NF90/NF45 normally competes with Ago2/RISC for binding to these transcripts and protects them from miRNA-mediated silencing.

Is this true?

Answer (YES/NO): YES